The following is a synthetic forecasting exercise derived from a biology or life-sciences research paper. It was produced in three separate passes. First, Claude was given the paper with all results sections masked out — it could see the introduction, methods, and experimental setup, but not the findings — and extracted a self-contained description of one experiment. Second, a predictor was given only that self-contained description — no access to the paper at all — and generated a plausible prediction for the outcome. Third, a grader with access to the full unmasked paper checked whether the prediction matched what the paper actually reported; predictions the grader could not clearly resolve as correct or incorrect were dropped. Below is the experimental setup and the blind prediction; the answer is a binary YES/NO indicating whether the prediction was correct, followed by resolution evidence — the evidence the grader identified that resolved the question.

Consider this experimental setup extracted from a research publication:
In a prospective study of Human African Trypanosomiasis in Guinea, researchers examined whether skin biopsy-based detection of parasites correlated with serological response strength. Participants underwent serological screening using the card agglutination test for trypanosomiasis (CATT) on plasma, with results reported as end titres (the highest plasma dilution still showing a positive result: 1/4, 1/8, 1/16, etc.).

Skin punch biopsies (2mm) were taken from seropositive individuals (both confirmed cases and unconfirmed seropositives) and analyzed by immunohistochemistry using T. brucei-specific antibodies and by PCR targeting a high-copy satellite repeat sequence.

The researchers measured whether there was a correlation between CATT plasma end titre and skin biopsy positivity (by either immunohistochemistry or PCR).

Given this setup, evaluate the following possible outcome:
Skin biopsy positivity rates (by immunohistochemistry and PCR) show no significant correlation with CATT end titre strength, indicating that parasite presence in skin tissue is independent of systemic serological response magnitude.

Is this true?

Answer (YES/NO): YES